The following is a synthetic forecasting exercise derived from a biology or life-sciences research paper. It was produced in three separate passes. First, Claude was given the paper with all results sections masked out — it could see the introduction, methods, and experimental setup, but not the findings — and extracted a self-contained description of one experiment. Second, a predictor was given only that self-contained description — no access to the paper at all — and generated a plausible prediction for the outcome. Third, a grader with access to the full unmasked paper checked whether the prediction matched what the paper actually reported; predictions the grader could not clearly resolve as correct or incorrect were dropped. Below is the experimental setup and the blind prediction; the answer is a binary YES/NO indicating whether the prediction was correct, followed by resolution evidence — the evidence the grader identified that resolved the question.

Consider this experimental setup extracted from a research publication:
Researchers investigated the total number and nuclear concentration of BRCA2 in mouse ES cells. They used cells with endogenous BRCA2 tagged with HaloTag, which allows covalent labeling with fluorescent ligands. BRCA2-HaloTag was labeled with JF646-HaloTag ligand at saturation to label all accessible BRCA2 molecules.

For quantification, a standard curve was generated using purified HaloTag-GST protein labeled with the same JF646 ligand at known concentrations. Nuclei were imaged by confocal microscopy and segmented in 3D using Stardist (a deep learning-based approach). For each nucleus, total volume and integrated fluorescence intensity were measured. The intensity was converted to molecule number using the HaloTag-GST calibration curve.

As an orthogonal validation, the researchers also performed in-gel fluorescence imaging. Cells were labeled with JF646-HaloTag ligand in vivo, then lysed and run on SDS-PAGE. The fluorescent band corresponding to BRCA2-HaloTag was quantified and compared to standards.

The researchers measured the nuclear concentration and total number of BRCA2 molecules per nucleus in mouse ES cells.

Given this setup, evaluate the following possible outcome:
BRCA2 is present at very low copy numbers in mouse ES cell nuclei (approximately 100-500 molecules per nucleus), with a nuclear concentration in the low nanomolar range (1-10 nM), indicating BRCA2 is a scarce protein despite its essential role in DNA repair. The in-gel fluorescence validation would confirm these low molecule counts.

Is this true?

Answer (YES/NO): NO